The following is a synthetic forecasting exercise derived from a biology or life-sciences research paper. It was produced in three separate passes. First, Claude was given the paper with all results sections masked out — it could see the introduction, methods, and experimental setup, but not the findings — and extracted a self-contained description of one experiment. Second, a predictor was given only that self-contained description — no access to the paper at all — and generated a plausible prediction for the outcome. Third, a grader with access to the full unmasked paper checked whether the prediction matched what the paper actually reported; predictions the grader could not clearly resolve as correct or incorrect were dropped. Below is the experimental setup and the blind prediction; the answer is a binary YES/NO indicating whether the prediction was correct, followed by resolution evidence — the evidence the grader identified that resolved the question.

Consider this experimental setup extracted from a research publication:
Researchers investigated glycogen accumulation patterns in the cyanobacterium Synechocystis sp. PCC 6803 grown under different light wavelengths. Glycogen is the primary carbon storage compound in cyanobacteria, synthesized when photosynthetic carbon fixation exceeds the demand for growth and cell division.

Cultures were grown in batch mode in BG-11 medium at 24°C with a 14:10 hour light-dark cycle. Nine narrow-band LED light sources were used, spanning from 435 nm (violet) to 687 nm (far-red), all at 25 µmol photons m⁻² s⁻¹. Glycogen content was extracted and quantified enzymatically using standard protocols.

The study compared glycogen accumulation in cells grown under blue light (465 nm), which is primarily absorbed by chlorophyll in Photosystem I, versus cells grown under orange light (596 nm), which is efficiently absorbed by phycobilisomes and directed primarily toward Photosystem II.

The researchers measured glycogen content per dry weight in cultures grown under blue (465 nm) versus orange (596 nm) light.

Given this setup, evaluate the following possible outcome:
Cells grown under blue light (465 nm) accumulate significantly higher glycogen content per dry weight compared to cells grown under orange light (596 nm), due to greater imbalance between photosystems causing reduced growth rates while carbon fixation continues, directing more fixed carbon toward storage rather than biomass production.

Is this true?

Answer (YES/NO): NO